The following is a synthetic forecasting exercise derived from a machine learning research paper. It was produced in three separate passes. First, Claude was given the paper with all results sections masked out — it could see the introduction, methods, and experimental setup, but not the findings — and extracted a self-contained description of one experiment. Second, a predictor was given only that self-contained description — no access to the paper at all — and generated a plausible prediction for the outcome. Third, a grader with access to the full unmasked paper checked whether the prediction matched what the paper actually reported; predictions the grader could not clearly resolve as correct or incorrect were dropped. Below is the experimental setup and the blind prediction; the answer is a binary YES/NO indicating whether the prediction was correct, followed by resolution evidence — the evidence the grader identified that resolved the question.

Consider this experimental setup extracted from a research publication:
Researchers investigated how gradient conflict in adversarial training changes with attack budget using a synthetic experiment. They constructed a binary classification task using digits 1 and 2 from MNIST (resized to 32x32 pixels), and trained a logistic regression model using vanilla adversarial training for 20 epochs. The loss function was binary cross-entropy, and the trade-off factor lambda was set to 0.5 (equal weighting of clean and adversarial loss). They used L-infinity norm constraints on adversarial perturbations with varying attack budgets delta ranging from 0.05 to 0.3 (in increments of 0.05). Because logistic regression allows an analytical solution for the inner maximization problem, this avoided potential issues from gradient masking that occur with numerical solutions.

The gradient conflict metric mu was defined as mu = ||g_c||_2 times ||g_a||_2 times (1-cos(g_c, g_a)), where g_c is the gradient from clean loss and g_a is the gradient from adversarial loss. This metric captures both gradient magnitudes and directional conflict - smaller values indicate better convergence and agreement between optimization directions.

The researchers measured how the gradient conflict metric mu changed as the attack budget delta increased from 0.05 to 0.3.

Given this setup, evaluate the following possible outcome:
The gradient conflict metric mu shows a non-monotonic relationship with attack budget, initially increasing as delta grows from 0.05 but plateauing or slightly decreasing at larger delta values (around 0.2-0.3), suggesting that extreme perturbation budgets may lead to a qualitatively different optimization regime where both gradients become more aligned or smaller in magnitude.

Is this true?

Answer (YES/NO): NO